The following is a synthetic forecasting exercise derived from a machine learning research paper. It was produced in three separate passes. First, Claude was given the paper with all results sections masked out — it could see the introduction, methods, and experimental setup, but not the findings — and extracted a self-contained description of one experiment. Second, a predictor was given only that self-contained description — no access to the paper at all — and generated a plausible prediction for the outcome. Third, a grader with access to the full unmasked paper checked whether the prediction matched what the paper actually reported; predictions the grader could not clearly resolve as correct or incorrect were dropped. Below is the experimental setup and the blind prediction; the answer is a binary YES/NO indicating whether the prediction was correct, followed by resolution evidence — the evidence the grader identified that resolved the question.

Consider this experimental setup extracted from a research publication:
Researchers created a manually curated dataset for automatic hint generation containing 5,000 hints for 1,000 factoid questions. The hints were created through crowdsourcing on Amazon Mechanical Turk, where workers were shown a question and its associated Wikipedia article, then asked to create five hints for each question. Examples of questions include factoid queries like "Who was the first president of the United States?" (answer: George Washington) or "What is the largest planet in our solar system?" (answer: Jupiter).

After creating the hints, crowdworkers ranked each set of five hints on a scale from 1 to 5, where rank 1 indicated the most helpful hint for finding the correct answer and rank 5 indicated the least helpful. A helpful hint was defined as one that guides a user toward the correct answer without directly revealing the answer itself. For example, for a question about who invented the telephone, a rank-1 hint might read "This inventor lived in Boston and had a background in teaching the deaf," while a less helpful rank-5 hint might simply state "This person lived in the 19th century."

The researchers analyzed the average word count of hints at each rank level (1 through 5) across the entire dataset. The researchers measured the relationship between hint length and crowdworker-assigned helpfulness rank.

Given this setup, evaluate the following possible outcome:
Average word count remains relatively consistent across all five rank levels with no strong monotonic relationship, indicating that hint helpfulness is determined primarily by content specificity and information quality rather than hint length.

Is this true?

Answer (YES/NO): NO